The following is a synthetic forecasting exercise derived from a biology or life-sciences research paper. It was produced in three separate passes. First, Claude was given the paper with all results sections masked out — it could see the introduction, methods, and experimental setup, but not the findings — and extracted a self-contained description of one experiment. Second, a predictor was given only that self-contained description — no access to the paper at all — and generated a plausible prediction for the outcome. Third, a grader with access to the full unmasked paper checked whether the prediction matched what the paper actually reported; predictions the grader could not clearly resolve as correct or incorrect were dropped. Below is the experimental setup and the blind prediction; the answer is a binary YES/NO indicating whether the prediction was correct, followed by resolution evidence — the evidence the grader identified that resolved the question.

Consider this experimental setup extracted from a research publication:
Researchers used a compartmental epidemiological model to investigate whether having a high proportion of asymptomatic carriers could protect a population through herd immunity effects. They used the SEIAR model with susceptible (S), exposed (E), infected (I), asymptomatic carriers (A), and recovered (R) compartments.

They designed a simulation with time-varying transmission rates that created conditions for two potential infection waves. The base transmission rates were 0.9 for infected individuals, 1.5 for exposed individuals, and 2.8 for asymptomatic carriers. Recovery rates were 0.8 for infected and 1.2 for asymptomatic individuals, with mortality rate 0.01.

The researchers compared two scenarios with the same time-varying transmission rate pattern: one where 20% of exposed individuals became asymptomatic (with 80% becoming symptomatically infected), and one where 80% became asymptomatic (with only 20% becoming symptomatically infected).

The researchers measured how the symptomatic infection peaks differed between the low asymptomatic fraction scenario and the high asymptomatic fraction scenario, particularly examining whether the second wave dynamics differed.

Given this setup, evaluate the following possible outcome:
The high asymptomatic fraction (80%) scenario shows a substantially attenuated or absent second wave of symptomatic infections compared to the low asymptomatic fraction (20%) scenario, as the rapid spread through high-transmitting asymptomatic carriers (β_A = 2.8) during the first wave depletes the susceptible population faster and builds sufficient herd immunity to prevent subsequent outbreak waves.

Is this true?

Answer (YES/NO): YES